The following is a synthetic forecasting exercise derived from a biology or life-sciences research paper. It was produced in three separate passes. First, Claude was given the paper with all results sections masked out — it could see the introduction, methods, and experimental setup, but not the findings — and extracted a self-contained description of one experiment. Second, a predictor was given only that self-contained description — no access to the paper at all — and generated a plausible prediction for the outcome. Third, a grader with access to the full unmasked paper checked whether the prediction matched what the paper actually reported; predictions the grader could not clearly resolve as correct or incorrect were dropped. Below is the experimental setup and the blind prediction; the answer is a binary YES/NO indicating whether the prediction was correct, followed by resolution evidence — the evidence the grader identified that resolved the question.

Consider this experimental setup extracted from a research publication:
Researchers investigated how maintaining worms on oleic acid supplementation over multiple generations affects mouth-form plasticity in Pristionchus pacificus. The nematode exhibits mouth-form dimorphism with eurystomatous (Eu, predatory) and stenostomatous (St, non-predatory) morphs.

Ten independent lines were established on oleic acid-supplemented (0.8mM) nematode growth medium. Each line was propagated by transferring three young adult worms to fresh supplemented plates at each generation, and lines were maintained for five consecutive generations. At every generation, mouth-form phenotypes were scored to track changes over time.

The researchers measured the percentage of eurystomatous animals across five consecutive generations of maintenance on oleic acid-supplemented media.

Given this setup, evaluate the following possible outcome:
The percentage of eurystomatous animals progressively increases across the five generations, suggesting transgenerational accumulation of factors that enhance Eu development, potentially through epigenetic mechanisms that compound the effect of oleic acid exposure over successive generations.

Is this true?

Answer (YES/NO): NO